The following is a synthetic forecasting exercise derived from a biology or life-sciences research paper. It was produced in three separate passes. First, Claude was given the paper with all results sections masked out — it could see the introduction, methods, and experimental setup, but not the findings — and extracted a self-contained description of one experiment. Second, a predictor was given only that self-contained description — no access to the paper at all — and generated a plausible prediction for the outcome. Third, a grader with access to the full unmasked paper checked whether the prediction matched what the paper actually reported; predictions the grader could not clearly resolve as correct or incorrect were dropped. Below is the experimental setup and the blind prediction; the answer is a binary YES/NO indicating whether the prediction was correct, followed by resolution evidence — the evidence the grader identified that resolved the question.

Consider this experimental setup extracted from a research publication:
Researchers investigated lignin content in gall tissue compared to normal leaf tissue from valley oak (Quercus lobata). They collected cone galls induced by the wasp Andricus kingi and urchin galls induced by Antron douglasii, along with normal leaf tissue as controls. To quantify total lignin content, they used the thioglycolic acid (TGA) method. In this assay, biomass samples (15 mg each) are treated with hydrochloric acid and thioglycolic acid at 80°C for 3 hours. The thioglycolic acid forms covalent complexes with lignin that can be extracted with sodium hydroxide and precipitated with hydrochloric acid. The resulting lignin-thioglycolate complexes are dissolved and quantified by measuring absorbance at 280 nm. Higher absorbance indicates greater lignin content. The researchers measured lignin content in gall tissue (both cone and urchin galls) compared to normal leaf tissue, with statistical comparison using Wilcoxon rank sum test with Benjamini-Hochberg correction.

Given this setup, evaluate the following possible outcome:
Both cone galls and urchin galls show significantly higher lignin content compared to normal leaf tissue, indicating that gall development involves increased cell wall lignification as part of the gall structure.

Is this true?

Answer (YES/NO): NO